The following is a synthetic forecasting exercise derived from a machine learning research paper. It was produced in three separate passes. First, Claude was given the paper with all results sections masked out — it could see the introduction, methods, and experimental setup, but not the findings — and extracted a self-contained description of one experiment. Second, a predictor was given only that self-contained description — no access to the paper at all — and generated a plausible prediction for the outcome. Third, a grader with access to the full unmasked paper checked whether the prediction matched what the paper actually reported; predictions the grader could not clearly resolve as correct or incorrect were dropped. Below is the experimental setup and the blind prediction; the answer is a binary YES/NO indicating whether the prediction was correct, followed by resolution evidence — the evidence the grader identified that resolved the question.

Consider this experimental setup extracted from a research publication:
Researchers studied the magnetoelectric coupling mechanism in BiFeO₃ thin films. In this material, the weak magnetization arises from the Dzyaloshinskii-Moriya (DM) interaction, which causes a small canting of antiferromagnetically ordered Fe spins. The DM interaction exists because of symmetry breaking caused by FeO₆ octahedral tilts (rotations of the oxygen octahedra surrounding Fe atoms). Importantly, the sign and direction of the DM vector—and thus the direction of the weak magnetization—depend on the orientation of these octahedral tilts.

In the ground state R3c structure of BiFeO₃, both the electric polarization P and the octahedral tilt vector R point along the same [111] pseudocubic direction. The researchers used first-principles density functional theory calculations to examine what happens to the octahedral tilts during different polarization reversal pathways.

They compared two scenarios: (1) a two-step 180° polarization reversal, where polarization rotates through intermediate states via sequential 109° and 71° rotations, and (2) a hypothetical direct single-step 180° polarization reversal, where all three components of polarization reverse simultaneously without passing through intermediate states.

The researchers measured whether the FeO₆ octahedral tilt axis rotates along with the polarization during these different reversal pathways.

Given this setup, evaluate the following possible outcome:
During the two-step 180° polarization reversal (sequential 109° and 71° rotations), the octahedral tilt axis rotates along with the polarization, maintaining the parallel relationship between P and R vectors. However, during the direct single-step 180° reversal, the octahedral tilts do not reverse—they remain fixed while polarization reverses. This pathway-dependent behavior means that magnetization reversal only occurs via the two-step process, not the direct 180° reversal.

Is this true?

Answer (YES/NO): YES